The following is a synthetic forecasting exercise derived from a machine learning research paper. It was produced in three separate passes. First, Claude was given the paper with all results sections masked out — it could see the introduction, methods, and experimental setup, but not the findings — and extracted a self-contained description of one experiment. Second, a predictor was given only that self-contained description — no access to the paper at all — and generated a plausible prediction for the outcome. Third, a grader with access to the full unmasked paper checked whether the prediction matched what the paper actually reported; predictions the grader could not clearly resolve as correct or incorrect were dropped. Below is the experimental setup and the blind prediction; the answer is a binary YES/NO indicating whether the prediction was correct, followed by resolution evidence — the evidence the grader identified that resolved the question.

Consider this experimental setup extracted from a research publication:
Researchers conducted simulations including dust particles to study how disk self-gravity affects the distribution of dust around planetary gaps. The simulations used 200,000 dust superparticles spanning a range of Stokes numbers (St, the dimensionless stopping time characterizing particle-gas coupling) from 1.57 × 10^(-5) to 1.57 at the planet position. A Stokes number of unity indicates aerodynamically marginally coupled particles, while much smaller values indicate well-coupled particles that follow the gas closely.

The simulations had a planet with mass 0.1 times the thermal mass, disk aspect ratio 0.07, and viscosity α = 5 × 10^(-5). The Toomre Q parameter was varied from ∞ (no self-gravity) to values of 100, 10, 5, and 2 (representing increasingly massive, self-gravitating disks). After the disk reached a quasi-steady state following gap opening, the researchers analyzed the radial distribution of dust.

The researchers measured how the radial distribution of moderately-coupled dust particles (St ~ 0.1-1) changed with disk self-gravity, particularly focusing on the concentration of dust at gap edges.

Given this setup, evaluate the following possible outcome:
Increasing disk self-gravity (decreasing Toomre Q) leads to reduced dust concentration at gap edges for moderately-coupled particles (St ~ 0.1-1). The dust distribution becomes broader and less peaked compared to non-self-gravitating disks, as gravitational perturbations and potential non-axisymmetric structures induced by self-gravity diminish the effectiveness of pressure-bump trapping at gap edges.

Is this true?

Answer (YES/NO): NO